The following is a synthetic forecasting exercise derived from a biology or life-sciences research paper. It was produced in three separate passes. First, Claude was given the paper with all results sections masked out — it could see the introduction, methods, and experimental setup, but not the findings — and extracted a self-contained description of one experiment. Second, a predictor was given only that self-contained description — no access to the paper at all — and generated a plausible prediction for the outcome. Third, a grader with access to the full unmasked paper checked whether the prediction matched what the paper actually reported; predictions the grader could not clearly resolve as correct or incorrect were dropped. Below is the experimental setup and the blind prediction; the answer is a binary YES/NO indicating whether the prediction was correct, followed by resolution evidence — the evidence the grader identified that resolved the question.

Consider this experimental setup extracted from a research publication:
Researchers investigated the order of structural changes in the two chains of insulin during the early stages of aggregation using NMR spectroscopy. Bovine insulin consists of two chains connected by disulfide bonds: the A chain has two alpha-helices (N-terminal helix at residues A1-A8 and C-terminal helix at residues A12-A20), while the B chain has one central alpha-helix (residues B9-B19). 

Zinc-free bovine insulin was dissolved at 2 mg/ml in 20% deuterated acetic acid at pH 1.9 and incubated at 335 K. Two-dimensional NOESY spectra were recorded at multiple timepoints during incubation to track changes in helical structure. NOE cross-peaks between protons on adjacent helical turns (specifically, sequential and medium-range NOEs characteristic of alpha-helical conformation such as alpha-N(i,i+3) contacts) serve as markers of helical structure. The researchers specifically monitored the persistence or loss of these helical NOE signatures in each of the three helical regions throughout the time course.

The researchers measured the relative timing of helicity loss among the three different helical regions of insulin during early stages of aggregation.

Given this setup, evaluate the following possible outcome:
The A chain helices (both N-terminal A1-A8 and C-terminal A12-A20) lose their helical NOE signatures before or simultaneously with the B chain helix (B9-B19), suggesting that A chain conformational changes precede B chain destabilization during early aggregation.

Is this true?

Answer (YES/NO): NO